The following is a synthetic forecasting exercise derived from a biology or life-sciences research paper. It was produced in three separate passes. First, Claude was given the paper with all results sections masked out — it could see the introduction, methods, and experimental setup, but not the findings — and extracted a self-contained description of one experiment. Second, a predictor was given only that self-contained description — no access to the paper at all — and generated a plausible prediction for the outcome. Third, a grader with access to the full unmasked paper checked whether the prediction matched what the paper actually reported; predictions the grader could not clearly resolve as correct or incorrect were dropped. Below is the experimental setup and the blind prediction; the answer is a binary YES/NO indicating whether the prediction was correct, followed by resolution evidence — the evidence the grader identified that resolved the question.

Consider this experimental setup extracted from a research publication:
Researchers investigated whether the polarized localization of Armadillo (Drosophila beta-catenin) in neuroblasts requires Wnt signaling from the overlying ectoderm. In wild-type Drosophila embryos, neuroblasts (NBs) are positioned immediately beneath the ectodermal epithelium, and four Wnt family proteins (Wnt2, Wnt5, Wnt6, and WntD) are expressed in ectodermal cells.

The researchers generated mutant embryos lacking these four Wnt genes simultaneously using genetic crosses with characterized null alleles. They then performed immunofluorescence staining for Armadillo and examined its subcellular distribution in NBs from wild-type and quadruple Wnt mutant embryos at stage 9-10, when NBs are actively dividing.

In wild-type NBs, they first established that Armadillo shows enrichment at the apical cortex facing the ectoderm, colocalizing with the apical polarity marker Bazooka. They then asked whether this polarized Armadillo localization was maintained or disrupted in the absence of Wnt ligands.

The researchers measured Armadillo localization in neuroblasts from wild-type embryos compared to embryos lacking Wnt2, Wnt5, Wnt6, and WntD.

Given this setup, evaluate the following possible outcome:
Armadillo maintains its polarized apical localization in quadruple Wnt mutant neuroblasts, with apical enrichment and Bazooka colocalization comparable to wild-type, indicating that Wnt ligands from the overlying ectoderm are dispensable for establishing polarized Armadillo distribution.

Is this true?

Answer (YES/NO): NO